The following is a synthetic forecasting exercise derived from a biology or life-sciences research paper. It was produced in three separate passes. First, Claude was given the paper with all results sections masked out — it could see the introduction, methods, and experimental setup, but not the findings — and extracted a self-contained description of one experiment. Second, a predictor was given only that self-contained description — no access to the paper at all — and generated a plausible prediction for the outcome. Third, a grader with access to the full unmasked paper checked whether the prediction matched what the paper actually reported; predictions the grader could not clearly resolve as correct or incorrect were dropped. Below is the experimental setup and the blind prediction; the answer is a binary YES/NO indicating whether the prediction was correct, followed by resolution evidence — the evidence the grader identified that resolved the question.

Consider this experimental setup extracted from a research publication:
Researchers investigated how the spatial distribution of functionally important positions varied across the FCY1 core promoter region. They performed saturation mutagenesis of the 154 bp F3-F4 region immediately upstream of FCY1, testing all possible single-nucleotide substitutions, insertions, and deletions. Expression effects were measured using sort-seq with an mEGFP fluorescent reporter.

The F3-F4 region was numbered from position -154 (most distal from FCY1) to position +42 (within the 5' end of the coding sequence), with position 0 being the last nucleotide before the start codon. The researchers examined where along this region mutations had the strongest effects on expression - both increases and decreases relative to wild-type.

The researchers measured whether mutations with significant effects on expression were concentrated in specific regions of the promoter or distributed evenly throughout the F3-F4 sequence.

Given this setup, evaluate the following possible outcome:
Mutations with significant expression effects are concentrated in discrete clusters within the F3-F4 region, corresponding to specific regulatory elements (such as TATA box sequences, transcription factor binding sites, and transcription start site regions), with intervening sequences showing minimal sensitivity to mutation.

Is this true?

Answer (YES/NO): YES